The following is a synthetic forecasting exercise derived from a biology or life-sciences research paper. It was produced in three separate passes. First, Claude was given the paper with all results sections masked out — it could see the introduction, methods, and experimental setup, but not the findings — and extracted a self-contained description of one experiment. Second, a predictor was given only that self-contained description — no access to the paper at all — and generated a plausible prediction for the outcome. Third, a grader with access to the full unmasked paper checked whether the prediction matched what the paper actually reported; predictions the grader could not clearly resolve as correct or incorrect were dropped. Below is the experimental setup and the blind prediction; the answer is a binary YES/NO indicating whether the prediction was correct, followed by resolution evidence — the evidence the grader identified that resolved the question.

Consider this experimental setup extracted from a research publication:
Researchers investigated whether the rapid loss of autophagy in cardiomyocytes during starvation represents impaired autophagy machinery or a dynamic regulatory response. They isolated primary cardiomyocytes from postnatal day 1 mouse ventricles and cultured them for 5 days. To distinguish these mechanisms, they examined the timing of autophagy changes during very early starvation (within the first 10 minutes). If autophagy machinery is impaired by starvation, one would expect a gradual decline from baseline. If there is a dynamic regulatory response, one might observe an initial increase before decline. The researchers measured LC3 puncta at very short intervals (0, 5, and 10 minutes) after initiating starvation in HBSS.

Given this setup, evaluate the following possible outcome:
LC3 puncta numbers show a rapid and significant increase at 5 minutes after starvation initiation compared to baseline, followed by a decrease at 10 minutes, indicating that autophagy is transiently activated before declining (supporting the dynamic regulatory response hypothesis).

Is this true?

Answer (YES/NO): NO